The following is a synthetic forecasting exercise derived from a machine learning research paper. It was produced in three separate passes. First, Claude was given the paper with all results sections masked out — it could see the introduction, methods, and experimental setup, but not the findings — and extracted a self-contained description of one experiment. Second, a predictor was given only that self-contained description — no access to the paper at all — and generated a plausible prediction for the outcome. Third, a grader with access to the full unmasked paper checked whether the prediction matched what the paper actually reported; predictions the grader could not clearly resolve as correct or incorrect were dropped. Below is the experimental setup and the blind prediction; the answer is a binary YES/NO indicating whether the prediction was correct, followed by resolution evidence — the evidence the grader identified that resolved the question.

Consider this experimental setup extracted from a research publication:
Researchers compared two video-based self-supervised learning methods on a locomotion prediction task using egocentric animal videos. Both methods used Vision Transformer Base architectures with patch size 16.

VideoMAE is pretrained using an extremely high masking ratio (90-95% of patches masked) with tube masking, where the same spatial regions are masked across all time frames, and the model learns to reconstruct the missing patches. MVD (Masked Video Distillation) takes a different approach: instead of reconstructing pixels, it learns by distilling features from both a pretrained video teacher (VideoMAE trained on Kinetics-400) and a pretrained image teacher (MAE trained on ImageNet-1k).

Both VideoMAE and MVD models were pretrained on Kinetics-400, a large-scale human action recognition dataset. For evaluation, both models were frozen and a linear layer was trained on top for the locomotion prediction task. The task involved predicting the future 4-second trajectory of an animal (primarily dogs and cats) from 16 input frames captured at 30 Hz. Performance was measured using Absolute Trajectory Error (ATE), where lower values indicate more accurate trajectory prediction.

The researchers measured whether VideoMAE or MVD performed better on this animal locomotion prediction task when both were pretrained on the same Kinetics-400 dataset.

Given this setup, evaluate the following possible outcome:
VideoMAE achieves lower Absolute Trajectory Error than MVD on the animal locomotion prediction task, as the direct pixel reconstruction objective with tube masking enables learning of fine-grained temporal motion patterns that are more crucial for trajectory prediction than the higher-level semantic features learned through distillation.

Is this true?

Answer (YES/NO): YES